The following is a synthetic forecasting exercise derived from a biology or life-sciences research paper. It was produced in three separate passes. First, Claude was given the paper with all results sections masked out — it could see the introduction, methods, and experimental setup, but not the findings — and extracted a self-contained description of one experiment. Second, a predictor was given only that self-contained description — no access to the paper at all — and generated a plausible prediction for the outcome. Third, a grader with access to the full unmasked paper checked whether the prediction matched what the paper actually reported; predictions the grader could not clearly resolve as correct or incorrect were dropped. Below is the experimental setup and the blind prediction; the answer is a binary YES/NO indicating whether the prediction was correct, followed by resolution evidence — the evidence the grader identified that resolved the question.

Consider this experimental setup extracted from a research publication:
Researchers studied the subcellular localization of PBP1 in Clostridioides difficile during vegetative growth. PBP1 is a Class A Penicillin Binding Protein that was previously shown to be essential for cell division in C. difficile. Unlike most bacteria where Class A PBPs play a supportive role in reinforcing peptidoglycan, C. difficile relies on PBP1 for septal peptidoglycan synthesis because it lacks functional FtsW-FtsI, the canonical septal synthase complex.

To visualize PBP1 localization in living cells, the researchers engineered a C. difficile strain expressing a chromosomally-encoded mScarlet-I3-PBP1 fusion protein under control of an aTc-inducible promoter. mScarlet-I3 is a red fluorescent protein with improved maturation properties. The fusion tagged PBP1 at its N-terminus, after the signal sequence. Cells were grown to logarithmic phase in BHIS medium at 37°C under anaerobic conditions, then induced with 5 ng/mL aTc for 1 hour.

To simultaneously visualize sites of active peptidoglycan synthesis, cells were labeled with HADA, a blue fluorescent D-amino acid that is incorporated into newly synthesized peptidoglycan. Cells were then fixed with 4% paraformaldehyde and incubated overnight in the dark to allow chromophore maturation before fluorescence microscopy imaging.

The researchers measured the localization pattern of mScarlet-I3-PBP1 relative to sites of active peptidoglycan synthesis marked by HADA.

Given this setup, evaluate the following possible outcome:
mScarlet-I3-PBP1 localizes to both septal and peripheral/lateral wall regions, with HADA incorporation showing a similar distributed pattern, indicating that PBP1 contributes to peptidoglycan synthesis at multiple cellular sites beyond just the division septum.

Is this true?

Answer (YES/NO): YES